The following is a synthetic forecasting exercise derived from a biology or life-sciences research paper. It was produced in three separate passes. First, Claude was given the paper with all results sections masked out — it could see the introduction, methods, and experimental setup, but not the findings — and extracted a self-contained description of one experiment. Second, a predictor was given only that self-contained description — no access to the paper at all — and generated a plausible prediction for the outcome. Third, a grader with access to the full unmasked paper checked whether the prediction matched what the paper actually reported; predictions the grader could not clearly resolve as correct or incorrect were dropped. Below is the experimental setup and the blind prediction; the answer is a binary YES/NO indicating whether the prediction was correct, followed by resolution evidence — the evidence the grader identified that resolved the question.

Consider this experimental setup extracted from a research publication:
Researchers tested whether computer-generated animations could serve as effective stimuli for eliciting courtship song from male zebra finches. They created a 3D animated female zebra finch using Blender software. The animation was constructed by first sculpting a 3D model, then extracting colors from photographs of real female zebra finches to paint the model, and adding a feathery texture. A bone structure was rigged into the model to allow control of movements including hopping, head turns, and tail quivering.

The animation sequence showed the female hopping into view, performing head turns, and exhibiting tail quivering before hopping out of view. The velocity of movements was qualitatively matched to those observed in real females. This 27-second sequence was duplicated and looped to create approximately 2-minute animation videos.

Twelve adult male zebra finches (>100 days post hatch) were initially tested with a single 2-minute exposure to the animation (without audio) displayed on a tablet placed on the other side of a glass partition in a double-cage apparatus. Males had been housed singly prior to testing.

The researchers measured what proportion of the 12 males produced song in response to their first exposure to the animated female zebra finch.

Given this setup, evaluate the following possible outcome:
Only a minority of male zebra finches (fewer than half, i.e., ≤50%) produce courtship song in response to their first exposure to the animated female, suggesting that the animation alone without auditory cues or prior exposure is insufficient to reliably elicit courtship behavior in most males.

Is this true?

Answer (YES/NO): YES